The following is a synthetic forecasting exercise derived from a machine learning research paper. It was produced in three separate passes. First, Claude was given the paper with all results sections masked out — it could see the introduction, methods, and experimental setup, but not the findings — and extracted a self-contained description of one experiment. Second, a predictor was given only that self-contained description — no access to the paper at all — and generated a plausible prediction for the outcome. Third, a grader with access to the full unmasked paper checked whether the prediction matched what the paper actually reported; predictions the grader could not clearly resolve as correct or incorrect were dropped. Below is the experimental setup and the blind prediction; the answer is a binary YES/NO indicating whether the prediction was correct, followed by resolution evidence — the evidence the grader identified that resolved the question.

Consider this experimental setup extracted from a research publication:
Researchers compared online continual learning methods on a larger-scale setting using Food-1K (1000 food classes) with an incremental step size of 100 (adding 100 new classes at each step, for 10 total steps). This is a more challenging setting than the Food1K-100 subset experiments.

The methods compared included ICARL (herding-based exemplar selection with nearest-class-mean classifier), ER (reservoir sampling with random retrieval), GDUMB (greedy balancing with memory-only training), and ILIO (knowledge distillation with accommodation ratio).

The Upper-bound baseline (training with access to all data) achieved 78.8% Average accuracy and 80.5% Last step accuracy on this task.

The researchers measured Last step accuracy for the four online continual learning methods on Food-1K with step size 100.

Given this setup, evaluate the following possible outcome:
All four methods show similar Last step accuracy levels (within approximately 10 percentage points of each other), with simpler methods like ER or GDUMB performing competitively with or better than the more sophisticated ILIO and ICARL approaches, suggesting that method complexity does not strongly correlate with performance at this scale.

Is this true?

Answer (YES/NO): NO